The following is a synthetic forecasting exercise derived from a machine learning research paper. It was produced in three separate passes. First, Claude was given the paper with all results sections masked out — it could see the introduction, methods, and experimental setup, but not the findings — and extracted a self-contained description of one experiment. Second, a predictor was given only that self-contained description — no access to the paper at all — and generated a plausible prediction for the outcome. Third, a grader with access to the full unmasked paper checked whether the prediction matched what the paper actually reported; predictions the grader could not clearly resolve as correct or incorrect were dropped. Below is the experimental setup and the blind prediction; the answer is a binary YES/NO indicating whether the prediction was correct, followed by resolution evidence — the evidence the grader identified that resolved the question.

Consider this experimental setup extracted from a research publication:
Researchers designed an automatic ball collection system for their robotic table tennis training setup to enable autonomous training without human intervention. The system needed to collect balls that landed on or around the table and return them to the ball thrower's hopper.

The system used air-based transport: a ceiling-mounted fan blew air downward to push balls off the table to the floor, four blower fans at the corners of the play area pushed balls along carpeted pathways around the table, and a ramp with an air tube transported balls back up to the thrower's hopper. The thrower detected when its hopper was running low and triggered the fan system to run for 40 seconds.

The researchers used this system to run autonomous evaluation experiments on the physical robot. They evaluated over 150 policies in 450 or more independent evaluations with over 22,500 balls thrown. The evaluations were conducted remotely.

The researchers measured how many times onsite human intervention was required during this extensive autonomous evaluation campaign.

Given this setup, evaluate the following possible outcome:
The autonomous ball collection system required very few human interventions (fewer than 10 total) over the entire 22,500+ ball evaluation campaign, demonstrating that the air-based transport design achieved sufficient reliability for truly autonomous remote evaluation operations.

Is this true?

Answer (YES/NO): YES